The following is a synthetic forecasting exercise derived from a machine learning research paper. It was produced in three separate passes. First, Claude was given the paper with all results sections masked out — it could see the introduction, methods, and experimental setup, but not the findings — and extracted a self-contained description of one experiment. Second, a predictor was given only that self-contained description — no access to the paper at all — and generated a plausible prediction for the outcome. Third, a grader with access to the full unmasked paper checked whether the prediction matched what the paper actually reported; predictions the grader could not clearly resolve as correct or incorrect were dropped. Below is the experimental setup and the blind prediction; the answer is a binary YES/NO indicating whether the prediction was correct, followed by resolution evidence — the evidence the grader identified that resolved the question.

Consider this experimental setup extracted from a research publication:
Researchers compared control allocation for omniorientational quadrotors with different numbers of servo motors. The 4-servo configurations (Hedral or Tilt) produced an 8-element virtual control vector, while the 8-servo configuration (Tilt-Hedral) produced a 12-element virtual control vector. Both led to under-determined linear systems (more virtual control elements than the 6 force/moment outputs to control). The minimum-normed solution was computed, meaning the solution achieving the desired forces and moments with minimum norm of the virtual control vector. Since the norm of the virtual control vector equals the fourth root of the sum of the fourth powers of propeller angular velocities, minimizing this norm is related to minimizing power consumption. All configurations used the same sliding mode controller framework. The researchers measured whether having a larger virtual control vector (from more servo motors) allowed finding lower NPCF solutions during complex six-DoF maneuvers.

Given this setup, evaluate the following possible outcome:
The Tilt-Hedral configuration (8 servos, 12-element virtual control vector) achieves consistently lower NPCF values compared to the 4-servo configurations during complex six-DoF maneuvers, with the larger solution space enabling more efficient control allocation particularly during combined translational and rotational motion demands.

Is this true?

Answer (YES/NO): YES